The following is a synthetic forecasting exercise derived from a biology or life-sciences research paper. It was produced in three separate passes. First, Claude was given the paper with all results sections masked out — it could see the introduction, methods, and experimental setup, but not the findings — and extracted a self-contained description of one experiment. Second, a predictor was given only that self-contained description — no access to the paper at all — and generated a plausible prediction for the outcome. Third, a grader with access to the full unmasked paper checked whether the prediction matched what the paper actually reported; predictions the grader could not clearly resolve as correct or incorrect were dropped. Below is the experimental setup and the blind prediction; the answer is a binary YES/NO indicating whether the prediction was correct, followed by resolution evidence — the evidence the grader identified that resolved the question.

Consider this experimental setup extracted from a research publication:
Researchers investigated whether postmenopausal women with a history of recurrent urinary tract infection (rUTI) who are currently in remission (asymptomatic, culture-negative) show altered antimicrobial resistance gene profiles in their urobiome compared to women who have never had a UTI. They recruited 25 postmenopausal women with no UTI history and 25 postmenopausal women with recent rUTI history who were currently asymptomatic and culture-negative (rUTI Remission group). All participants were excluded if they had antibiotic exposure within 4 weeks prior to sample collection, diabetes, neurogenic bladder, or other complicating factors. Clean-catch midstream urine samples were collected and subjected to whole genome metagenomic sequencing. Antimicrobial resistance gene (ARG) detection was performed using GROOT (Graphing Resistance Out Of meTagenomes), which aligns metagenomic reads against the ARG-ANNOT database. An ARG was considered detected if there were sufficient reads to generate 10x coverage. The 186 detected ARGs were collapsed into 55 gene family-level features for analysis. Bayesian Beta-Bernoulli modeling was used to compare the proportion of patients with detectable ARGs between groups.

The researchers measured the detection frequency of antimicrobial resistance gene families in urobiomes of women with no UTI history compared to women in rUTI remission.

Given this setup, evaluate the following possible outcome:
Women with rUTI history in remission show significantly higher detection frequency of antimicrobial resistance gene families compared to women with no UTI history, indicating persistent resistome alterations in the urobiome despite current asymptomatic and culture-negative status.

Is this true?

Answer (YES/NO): YES